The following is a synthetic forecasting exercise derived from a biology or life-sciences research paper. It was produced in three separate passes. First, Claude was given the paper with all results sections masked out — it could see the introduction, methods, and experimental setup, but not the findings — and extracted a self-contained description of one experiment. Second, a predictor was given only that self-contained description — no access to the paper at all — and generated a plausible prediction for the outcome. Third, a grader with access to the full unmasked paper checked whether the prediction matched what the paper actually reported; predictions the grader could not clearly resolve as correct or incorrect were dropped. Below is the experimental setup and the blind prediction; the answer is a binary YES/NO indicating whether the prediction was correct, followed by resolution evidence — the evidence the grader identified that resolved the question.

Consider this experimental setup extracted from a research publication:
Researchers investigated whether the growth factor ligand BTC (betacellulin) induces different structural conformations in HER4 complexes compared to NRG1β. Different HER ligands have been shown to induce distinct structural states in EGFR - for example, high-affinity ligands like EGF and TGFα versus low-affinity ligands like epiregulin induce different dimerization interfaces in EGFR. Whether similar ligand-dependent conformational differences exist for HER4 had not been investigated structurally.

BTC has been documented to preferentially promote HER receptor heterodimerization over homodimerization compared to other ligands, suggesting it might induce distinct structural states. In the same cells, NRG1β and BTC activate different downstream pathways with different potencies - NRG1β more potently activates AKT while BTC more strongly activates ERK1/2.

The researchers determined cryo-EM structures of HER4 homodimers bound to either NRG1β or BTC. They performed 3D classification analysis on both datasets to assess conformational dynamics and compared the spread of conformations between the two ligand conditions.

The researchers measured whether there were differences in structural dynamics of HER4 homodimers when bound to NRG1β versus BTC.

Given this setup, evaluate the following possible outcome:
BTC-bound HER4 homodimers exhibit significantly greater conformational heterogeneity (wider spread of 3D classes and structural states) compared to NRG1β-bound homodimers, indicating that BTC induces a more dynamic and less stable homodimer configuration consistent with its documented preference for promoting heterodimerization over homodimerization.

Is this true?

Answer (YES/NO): NO